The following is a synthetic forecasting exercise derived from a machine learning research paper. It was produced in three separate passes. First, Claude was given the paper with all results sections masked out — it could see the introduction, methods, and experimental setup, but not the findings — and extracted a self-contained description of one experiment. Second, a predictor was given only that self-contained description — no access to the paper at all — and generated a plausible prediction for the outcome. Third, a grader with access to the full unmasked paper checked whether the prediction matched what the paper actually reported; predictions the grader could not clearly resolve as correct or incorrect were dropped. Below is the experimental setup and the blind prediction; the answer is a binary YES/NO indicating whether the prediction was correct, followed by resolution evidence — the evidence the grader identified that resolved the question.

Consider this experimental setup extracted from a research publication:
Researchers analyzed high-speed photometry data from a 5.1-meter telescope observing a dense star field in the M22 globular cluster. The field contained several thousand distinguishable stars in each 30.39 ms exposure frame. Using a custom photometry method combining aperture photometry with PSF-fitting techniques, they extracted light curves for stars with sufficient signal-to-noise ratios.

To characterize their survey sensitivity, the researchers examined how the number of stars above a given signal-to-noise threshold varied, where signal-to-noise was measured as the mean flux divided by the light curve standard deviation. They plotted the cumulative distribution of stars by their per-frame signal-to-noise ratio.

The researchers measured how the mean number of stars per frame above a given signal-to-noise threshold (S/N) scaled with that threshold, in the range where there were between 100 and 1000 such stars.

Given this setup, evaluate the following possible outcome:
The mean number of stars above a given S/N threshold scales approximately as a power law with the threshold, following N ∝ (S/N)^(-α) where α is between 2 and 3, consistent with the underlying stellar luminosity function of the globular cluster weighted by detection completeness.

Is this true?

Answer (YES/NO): NO